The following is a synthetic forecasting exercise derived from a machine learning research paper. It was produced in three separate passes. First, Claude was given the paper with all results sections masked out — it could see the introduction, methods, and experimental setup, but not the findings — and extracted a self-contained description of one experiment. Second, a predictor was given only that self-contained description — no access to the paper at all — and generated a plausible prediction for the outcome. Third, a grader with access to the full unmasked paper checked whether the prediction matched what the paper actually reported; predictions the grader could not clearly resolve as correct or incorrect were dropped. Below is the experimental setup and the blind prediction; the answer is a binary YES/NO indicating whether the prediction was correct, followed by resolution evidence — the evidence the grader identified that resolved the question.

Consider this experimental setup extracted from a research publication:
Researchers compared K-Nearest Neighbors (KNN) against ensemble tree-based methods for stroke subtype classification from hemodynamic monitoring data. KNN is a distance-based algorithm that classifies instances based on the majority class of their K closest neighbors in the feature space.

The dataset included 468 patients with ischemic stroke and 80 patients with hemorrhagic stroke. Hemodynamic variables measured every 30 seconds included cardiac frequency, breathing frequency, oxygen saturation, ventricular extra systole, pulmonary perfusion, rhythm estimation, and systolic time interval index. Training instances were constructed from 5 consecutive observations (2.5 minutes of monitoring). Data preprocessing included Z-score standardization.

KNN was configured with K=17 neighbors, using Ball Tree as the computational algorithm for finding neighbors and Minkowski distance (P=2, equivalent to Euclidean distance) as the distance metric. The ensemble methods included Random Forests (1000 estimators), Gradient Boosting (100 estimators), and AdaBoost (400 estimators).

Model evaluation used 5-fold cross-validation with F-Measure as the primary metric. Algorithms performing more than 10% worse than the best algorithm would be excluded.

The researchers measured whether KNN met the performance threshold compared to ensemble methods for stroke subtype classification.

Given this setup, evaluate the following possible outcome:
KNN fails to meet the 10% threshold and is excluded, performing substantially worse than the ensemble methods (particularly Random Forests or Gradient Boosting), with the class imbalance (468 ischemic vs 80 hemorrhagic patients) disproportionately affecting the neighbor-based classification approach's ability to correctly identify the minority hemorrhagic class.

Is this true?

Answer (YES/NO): NO